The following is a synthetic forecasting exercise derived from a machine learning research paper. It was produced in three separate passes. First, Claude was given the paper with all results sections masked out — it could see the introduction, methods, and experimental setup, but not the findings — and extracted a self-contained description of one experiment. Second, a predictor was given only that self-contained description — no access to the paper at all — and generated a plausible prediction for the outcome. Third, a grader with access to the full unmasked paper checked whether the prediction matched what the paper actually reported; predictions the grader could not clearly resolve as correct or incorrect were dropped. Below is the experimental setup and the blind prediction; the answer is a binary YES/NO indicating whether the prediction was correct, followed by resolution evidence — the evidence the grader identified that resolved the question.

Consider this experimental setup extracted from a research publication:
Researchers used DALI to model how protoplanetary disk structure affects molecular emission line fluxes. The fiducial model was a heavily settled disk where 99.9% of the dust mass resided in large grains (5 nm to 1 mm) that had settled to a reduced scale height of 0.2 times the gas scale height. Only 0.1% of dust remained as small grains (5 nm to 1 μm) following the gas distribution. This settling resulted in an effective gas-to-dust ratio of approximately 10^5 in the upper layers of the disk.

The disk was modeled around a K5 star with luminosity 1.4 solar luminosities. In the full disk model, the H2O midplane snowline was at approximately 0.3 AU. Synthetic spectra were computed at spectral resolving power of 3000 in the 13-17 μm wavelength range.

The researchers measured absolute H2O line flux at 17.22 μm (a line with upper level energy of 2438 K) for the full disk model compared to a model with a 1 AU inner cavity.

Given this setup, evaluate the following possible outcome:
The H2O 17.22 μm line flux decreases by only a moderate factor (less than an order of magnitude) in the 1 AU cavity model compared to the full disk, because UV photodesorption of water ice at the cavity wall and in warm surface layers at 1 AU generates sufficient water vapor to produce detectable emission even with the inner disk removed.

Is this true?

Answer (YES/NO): NO